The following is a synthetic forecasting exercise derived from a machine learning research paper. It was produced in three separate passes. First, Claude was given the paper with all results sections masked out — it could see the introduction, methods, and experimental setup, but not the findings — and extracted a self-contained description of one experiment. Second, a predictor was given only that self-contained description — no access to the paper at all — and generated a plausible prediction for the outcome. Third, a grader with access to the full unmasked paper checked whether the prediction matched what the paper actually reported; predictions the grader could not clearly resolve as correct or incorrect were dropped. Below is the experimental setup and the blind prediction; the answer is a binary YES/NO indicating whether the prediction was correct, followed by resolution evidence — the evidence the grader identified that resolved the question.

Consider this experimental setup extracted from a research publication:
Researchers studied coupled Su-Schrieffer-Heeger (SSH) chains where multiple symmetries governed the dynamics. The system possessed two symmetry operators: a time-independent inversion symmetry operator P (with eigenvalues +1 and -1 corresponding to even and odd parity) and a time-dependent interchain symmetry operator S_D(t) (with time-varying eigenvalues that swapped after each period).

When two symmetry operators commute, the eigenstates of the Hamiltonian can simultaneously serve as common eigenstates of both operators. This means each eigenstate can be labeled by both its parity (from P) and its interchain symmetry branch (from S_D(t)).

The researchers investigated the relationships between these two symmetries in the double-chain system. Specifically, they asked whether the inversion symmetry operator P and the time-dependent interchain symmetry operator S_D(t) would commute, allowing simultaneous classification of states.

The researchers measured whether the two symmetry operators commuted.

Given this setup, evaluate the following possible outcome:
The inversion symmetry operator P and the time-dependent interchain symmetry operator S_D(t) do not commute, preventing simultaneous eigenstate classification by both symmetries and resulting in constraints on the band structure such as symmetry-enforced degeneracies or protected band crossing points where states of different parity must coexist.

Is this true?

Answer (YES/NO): NO